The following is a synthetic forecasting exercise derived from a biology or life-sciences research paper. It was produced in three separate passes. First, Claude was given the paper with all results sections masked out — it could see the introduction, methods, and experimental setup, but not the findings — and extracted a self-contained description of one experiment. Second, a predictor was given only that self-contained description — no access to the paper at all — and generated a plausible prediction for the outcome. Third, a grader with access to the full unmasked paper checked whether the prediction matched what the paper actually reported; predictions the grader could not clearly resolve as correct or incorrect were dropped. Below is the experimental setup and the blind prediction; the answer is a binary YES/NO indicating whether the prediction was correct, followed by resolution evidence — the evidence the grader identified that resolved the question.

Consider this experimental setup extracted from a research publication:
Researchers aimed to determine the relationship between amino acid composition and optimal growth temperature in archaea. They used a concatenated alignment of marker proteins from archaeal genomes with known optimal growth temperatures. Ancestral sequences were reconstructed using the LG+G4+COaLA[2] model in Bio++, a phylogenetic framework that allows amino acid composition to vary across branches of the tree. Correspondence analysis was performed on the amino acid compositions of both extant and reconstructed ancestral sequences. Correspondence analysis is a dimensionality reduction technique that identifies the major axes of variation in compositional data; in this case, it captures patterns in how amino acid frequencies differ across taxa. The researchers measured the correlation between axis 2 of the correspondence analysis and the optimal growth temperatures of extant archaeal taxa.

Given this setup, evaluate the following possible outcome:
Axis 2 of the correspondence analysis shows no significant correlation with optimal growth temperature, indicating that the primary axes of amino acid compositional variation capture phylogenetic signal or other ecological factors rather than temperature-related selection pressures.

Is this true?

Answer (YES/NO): NO